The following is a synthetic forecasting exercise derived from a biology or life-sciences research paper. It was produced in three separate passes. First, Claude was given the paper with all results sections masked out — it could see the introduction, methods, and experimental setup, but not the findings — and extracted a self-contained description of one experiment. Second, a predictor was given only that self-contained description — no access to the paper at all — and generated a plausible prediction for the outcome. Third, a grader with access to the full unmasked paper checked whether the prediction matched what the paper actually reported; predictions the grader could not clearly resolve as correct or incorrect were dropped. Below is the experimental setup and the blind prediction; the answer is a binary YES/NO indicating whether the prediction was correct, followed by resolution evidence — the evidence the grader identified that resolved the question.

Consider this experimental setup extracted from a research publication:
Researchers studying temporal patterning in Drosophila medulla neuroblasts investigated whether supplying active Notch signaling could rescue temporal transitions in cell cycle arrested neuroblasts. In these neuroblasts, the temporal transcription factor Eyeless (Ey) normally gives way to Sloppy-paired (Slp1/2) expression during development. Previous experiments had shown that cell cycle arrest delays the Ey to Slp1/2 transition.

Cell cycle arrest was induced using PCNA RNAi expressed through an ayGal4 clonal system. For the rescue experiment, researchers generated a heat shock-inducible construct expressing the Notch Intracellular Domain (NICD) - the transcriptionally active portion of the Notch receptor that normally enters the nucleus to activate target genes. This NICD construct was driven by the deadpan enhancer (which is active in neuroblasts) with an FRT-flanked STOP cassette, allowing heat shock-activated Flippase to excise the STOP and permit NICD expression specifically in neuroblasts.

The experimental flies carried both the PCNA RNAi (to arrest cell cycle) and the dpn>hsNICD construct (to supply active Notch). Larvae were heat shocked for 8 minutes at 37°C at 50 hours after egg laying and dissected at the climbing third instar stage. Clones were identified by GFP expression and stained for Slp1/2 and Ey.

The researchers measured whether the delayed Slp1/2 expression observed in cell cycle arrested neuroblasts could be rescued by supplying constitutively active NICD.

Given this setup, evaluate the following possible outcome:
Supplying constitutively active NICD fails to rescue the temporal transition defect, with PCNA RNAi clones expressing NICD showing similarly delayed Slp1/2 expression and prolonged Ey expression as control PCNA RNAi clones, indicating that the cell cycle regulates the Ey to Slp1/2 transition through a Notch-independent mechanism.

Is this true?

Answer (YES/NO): NO